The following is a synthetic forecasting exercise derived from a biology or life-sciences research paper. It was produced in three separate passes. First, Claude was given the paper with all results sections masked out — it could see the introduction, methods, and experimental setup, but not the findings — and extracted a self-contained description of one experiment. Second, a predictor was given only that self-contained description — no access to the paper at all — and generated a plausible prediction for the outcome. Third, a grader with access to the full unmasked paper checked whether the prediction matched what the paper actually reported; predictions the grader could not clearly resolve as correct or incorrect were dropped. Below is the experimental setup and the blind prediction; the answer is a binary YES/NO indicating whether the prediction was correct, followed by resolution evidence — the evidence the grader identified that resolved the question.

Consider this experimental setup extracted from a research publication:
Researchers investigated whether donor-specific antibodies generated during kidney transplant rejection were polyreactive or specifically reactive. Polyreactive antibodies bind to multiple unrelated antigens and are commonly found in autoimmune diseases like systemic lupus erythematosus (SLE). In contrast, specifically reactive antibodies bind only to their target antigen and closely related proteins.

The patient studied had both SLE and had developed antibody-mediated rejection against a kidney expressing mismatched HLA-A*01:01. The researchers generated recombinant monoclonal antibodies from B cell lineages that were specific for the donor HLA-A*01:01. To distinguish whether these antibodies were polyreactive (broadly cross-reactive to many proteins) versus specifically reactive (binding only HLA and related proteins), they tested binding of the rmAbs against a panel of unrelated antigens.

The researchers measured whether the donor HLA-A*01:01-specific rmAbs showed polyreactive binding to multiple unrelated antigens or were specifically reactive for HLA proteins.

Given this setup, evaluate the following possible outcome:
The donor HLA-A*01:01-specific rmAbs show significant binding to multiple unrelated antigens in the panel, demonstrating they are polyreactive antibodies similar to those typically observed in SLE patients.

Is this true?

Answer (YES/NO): NO